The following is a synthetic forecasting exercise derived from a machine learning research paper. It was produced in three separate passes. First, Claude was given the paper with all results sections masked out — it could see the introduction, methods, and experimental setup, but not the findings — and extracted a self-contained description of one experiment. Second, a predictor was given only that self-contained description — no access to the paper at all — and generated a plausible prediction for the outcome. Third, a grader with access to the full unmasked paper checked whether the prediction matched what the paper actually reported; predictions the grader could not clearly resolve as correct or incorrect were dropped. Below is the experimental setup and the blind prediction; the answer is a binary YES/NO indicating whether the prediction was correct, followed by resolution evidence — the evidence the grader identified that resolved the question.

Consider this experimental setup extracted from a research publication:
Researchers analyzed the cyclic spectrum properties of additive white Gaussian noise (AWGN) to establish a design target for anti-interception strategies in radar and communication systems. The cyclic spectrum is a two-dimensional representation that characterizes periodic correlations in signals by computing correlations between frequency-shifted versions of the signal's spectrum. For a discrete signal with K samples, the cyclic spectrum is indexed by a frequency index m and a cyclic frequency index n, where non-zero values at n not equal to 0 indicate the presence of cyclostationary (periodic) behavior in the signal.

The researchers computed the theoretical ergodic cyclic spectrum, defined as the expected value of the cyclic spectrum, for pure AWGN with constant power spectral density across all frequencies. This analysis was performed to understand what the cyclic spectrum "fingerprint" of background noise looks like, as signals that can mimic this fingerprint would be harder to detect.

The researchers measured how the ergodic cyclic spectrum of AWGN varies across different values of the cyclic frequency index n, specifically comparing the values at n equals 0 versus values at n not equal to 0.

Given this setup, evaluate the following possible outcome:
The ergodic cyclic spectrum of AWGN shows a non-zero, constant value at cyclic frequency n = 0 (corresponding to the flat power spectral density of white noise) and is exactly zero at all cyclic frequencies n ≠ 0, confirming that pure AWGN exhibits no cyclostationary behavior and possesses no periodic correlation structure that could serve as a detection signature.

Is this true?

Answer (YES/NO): YES